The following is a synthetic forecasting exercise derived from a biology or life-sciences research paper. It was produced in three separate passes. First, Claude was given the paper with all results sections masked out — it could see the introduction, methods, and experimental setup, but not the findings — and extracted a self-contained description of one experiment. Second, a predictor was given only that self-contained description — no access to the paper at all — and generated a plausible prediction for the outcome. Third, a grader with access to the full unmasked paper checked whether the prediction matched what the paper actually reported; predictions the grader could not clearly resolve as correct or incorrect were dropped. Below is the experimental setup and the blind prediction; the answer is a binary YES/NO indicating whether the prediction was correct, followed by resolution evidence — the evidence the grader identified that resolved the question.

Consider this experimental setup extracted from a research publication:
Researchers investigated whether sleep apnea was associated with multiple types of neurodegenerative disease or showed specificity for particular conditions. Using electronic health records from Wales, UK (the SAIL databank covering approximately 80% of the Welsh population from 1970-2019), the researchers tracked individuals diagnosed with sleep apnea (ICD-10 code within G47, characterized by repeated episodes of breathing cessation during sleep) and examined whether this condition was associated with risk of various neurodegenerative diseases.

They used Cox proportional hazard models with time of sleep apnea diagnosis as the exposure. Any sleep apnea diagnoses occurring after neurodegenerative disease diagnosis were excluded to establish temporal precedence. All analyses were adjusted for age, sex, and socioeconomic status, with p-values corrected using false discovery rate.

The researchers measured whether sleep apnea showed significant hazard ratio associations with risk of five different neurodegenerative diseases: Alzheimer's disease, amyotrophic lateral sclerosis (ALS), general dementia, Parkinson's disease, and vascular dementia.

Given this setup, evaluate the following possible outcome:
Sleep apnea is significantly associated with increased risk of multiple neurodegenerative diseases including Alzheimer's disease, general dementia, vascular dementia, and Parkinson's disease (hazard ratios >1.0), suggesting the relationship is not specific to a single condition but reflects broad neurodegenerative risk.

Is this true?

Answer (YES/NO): NO